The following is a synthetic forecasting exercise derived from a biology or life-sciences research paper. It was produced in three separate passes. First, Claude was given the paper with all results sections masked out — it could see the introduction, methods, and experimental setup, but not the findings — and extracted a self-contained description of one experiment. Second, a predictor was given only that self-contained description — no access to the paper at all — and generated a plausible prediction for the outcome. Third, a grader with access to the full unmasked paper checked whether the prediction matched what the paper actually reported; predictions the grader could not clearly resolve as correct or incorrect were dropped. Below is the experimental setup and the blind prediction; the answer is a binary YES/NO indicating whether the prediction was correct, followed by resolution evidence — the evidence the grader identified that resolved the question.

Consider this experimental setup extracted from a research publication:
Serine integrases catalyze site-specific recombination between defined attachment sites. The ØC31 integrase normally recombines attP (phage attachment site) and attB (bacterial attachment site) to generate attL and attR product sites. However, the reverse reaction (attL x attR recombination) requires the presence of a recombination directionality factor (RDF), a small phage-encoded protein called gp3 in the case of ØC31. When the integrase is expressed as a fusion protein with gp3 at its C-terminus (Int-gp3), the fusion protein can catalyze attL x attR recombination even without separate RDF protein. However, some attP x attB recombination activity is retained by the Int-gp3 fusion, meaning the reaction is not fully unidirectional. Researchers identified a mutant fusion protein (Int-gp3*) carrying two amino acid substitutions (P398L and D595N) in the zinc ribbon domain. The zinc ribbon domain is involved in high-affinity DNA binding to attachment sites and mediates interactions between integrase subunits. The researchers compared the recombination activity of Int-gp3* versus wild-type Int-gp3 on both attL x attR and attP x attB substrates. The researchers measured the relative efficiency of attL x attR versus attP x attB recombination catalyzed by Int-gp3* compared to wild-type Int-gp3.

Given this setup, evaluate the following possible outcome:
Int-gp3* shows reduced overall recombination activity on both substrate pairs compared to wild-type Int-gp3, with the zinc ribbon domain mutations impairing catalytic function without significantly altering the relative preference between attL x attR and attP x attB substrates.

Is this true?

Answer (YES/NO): NO